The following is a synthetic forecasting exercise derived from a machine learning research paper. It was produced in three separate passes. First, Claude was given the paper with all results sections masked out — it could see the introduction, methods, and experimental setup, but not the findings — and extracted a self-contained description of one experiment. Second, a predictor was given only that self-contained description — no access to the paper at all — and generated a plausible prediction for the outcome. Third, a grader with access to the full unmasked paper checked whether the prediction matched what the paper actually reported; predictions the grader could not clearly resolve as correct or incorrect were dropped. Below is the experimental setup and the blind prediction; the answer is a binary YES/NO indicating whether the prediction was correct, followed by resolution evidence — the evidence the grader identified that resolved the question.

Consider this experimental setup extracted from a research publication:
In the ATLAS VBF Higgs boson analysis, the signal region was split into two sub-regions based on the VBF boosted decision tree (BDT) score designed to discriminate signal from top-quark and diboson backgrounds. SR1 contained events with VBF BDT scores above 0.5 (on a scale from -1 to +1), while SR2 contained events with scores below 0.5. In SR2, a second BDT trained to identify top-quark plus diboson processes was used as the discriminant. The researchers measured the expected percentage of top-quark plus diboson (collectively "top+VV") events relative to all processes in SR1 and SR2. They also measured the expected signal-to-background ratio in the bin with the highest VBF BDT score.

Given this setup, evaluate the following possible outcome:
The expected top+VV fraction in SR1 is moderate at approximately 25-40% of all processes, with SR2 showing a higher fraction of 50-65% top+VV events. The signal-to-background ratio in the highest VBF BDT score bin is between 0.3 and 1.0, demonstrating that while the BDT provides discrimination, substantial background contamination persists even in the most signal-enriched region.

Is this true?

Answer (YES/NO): NO